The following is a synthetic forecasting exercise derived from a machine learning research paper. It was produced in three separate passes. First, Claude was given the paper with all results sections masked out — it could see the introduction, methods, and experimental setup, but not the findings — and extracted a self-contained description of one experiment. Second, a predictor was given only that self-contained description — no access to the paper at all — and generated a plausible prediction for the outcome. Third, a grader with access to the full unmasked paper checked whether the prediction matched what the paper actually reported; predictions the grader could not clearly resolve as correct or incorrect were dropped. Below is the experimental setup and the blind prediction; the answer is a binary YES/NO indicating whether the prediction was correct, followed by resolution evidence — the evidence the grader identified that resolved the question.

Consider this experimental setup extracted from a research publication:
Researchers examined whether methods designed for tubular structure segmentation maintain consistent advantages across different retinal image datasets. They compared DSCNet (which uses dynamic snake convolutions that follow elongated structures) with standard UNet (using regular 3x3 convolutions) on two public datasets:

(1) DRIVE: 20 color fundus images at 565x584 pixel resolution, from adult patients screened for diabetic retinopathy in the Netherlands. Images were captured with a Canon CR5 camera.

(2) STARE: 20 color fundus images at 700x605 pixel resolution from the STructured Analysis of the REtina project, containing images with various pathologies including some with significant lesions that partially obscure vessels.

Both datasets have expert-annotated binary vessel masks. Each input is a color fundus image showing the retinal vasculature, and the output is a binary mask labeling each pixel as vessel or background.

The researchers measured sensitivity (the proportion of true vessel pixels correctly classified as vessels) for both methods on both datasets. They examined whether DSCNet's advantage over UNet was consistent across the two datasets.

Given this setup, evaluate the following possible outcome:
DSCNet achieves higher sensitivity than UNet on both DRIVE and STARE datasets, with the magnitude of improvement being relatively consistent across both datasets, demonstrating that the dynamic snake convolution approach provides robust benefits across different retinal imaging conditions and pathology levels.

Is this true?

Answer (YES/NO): NO